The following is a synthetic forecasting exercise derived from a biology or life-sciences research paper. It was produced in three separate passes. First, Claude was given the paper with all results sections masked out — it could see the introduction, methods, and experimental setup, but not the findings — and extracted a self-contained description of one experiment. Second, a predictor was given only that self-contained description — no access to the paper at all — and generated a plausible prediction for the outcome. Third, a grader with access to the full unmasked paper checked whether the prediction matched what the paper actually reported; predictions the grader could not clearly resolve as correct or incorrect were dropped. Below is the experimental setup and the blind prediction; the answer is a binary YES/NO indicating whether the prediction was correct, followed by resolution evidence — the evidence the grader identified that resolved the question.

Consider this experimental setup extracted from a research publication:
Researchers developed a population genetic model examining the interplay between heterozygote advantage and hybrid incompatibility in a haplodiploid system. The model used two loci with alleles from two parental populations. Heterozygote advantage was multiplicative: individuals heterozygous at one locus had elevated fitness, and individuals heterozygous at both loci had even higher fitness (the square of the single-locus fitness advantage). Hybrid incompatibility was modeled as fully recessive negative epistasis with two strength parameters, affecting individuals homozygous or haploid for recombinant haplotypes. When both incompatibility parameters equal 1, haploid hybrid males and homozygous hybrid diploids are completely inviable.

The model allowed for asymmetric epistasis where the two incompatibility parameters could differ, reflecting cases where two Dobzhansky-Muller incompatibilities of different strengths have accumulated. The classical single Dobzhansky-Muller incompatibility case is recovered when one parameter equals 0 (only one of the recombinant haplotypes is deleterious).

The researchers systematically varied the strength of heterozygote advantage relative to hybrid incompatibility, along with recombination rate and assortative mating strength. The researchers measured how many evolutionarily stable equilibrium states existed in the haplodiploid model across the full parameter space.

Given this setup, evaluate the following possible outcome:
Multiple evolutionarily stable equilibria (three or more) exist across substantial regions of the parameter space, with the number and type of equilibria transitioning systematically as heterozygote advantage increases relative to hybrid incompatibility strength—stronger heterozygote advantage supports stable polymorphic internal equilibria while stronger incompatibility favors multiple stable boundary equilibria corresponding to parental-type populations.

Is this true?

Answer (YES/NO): NO